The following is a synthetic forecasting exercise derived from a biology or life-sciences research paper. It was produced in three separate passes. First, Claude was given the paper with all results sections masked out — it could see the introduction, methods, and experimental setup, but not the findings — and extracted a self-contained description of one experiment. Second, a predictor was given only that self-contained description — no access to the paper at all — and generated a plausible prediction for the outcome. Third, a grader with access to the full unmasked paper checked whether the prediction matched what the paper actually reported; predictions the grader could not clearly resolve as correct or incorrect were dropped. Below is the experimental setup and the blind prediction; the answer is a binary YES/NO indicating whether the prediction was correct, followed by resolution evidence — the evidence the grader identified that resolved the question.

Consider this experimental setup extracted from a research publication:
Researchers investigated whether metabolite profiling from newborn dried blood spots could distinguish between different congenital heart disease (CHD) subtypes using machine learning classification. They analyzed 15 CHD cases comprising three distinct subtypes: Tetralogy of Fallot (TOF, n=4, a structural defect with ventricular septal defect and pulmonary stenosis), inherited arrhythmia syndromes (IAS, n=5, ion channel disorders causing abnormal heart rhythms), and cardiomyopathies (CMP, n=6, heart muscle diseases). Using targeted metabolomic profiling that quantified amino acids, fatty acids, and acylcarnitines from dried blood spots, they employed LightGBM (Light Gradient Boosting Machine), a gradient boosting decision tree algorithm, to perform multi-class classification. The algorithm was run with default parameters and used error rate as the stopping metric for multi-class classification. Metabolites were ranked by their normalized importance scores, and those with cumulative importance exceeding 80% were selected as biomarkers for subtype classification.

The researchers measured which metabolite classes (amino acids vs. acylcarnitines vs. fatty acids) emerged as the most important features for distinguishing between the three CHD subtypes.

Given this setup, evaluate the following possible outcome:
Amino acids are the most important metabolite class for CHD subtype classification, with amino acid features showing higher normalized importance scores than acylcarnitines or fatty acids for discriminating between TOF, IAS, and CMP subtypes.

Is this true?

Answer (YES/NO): NO